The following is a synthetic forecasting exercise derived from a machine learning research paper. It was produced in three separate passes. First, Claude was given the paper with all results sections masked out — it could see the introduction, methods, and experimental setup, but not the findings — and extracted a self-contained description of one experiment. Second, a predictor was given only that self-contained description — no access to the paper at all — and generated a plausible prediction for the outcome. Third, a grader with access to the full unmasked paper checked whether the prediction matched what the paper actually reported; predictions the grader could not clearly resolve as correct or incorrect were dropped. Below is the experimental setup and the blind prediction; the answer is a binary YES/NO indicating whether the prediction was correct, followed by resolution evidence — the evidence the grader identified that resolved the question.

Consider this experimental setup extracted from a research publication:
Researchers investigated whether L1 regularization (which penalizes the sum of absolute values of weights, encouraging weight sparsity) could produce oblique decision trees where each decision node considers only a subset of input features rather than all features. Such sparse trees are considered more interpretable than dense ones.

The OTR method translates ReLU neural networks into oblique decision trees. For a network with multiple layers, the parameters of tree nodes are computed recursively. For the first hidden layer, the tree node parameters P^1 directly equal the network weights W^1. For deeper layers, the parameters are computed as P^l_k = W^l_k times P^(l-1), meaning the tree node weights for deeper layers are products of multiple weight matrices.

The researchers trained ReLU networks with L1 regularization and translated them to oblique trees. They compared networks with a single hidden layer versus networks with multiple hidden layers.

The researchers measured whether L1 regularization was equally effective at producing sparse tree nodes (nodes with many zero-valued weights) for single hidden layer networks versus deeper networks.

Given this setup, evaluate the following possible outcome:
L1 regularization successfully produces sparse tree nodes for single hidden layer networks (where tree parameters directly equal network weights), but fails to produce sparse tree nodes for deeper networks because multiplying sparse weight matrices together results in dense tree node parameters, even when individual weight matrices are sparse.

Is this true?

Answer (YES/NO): NO